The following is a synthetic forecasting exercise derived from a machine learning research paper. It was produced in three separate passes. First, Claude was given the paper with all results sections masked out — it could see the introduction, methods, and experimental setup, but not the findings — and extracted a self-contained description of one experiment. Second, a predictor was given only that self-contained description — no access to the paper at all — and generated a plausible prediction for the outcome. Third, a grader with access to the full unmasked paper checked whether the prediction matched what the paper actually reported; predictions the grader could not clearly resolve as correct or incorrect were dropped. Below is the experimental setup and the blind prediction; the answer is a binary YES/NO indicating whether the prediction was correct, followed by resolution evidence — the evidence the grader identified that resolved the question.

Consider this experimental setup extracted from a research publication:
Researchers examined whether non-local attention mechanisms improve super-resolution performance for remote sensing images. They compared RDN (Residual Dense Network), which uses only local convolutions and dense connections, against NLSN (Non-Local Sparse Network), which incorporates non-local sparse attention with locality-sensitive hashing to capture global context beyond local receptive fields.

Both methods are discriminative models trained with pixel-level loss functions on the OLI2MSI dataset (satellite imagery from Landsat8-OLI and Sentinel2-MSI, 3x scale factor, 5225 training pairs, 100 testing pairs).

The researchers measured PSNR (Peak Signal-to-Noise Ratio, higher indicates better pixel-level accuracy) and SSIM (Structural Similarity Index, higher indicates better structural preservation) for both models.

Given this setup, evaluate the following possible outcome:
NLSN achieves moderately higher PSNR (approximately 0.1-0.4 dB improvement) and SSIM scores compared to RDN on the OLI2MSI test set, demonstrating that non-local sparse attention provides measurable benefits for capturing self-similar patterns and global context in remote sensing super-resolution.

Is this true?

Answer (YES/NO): NO